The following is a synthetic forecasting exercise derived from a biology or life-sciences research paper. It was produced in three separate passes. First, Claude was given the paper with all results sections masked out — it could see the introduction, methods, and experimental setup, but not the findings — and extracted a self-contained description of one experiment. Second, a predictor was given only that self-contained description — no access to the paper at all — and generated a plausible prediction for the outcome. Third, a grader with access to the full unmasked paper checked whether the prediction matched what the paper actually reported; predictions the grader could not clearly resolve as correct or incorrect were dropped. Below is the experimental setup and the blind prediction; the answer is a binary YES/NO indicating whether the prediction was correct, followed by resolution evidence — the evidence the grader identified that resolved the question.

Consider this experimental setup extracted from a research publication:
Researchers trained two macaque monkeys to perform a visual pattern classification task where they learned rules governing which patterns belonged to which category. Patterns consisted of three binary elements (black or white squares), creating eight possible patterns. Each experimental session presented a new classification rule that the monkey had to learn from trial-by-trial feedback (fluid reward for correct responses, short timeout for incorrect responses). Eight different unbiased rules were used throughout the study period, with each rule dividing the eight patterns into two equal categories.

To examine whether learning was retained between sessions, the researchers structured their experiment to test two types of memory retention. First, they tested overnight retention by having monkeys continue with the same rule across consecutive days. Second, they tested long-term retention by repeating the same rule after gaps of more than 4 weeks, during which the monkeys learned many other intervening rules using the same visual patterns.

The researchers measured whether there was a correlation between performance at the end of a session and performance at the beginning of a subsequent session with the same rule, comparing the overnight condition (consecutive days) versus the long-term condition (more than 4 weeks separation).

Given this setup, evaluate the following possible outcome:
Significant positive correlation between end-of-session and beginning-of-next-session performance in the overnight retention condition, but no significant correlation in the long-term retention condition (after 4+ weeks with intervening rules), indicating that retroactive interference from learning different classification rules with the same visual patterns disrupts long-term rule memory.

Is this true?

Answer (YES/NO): YES